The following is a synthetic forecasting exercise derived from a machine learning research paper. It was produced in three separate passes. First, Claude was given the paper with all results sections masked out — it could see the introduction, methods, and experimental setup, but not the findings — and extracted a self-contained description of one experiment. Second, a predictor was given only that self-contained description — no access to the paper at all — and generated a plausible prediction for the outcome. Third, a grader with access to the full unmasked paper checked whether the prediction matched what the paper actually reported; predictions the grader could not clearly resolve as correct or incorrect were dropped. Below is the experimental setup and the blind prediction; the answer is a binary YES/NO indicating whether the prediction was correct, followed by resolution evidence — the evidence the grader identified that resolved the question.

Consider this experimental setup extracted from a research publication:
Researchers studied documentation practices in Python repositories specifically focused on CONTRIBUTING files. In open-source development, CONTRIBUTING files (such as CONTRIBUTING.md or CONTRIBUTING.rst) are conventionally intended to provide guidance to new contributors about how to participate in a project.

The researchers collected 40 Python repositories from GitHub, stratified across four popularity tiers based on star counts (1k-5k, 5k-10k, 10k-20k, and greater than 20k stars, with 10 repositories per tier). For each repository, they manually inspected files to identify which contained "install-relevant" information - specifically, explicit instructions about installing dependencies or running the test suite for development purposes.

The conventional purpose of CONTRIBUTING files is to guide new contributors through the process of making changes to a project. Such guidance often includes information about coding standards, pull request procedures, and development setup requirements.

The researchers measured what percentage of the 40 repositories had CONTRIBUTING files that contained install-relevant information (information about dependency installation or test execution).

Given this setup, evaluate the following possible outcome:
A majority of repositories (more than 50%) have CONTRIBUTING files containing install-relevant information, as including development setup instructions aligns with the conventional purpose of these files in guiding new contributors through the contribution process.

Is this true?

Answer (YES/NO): NO